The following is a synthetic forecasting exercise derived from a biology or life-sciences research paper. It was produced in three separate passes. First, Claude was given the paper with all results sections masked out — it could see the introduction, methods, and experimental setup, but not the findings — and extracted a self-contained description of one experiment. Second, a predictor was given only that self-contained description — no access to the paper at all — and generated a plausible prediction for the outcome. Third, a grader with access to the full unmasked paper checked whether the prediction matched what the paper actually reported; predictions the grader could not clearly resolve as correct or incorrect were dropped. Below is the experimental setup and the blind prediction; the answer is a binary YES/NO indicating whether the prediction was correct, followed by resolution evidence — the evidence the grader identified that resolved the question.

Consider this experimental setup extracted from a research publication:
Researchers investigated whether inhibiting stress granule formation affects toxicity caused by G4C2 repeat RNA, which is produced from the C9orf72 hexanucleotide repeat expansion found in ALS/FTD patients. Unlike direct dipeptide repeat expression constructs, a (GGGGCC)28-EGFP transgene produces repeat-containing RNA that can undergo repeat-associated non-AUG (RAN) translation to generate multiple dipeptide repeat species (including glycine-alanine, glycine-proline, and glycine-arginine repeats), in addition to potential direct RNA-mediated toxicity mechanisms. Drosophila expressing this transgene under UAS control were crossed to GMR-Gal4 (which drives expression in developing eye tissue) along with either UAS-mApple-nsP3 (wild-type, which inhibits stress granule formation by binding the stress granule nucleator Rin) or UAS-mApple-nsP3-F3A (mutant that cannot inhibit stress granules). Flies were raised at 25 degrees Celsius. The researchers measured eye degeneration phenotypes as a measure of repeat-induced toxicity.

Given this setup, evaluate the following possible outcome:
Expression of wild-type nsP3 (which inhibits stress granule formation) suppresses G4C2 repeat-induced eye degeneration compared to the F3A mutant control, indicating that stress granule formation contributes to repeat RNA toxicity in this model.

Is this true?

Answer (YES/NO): NO